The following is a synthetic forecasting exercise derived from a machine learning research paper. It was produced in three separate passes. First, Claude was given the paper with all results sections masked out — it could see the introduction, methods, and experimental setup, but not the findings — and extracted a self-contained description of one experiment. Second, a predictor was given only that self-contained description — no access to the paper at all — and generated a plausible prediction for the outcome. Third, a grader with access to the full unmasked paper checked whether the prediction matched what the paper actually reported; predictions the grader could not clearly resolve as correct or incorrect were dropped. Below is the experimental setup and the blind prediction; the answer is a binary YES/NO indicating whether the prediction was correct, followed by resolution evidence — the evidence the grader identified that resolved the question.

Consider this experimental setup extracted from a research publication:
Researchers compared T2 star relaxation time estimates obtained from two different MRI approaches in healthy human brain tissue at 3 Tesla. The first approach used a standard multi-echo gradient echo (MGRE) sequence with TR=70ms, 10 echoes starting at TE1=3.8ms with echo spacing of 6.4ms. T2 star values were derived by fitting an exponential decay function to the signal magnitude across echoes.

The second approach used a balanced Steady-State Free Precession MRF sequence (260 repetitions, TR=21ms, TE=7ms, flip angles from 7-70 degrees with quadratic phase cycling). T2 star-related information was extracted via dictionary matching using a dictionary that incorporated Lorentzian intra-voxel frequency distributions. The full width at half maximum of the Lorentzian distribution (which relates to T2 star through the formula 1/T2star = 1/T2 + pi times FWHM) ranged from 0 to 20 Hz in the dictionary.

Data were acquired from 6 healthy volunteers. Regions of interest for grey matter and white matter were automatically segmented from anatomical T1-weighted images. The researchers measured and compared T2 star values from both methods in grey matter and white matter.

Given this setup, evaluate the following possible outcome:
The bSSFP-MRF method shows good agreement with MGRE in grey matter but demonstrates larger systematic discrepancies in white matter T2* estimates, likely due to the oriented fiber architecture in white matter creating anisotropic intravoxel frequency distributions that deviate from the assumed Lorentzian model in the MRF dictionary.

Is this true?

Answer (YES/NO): NO